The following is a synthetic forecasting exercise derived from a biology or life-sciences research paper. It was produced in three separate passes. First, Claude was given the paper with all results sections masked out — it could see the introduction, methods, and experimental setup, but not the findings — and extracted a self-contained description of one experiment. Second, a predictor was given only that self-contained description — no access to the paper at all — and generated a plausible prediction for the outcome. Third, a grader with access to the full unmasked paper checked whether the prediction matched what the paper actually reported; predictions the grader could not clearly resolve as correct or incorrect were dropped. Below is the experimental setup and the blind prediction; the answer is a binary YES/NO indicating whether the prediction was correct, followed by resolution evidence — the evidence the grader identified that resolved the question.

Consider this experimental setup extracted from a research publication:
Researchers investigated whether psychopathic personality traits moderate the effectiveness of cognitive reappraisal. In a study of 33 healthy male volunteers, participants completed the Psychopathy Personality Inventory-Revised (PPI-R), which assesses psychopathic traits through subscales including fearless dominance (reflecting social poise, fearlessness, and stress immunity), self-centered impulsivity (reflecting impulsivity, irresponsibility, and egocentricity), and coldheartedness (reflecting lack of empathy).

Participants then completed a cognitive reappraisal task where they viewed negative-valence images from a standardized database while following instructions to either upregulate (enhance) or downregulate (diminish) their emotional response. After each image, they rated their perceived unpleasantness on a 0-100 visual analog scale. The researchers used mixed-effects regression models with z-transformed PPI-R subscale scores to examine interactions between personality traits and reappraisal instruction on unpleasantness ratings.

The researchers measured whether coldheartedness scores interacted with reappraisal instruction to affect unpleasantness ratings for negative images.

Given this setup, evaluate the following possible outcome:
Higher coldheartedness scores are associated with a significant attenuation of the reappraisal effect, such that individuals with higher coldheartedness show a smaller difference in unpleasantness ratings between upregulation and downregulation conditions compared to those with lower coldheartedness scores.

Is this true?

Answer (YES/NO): NO